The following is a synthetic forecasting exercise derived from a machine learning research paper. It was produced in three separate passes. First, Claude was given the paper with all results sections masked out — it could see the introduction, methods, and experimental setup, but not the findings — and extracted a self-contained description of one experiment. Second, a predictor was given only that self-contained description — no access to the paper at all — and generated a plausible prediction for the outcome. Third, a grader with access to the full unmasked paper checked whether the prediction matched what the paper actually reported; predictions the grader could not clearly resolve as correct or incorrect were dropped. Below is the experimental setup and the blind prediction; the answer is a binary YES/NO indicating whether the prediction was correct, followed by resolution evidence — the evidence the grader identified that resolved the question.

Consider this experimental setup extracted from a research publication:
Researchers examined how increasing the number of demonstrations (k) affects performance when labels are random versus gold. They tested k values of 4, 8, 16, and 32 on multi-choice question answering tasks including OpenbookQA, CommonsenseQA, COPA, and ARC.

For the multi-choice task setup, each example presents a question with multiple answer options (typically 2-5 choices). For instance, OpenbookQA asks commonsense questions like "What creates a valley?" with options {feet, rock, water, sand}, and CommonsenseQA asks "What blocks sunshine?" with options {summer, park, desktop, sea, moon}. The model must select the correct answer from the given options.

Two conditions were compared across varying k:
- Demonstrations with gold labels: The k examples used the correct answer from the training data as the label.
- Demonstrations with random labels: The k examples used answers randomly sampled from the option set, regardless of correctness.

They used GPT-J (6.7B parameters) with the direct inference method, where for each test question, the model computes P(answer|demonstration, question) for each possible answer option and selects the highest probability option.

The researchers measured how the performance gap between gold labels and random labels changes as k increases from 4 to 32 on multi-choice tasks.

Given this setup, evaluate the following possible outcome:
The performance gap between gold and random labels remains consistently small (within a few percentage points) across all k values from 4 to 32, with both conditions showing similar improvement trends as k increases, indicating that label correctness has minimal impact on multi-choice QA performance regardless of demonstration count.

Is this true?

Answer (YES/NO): YES